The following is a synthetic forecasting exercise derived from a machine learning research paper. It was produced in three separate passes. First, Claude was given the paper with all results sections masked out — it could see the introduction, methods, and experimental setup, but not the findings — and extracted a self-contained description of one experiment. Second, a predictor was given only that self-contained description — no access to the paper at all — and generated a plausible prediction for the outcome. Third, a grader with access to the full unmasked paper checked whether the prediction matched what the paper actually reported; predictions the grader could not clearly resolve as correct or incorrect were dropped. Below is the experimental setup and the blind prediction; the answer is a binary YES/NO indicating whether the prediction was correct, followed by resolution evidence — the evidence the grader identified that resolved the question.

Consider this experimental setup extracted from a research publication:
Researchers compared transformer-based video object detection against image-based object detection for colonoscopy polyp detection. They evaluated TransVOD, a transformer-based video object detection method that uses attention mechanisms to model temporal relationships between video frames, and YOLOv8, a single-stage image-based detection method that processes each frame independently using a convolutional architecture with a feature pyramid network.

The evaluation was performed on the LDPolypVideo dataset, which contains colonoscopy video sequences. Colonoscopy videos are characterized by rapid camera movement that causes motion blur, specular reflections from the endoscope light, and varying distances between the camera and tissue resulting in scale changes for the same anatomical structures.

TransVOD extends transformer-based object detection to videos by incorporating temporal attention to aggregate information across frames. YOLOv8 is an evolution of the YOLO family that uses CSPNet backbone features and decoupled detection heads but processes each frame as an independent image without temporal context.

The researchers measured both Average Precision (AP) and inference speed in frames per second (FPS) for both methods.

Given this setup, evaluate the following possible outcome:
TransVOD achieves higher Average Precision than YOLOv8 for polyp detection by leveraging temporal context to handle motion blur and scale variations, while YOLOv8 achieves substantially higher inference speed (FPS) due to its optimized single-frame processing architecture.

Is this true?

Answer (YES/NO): NO